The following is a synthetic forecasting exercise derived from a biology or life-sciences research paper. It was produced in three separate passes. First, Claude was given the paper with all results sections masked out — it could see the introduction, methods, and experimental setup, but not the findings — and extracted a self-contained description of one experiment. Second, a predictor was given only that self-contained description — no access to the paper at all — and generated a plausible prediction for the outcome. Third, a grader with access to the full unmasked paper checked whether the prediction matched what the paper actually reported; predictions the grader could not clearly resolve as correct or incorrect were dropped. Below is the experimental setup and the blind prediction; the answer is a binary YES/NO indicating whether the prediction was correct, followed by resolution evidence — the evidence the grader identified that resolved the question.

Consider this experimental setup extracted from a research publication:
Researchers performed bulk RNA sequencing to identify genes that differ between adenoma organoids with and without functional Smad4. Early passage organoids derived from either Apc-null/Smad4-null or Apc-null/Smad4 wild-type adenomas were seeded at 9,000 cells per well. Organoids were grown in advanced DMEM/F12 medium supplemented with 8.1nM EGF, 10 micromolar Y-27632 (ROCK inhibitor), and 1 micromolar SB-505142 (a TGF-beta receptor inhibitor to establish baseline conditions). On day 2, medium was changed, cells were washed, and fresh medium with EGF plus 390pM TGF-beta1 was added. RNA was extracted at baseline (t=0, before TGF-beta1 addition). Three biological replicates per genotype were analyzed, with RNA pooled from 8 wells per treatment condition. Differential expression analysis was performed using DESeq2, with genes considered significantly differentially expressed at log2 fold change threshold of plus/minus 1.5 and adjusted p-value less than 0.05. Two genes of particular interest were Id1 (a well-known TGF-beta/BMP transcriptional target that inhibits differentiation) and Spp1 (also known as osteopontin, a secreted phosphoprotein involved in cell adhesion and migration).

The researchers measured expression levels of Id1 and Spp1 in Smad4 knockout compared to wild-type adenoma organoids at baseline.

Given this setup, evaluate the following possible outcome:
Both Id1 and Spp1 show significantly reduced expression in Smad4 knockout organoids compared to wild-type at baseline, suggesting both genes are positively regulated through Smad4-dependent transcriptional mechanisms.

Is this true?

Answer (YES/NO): NO